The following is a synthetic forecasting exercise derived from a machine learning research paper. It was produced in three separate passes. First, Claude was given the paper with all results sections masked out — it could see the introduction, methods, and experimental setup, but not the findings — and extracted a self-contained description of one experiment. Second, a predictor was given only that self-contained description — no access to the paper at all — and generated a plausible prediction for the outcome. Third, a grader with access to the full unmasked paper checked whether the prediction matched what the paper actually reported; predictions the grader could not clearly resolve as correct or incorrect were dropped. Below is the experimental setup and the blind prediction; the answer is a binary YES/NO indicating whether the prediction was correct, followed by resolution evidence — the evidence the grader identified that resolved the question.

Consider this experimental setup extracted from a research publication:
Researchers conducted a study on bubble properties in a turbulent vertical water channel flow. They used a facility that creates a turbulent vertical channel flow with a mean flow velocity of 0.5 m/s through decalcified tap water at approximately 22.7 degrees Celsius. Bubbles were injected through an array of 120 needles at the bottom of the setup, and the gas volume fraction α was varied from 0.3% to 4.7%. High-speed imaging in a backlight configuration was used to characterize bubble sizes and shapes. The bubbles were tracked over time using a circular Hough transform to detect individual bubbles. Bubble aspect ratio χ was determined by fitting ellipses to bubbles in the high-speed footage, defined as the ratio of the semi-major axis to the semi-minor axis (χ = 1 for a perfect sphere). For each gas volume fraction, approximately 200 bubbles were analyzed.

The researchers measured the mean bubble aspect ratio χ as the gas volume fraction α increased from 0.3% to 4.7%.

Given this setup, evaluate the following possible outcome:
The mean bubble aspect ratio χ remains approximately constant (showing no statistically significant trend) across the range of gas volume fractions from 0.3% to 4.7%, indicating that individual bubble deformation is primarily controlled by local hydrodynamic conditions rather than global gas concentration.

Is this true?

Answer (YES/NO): NO